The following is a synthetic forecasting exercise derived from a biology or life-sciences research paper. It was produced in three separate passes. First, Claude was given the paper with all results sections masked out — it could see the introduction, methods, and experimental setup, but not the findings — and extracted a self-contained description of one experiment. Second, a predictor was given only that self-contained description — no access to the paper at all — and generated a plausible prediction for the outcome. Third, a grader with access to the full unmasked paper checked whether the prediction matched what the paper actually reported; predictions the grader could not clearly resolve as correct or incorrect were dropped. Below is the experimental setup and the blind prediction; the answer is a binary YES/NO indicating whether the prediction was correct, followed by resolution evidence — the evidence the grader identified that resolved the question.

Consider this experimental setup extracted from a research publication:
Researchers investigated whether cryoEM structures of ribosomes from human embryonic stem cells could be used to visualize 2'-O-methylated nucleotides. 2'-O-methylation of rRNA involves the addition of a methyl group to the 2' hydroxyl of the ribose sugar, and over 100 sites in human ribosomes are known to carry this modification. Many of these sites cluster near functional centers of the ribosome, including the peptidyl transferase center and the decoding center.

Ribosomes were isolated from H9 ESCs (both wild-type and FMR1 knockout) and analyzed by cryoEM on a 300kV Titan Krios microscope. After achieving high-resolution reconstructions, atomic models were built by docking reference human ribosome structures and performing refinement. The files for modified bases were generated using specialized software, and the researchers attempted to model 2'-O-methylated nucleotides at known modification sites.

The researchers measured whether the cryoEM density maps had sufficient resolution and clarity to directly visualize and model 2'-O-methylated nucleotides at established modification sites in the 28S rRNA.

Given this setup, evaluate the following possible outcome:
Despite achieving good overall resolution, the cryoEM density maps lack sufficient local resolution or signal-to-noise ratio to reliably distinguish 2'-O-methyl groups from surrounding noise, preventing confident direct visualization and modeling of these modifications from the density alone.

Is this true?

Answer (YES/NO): NO